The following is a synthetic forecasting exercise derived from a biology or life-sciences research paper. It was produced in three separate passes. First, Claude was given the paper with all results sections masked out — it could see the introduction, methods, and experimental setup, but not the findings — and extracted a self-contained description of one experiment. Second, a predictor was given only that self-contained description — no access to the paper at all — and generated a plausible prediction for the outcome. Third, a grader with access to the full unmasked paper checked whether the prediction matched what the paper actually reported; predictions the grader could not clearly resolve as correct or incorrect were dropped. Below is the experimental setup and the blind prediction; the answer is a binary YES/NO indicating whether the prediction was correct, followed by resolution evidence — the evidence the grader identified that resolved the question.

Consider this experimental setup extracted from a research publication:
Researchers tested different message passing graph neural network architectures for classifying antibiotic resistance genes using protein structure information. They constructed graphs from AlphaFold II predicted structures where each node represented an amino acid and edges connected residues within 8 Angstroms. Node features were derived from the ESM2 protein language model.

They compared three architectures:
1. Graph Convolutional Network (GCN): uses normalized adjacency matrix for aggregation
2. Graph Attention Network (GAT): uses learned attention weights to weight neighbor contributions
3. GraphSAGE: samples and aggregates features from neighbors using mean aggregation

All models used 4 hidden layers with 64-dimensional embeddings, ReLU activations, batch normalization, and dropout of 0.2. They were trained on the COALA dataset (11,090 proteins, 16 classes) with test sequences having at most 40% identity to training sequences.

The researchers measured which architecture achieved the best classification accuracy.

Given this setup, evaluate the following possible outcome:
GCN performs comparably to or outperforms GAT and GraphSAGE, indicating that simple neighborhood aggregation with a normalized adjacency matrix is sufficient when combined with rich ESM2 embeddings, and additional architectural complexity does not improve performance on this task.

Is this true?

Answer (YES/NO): NO